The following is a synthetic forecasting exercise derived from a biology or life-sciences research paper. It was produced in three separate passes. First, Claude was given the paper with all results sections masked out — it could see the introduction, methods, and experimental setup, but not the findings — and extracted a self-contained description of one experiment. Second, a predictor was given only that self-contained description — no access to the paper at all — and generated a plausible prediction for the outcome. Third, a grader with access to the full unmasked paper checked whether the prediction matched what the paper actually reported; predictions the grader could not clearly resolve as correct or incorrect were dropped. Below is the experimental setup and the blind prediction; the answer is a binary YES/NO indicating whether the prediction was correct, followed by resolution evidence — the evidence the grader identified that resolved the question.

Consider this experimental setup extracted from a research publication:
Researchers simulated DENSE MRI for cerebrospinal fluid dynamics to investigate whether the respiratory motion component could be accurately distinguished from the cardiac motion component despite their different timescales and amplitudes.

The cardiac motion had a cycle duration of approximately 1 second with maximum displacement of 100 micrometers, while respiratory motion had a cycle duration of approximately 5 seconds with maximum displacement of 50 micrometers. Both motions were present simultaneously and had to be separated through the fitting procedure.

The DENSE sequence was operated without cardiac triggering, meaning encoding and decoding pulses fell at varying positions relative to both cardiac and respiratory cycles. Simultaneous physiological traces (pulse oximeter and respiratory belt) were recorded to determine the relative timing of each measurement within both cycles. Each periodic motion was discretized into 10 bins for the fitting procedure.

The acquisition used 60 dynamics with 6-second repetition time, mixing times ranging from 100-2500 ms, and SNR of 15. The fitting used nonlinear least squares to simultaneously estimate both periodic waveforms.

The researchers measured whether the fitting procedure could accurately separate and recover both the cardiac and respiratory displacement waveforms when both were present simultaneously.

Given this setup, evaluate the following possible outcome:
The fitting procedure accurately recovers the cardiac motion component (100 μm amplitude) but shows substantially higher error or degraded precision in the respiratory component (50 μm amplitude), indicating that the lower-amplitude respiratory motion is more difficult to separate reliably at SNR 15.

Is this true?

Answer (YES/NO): NO